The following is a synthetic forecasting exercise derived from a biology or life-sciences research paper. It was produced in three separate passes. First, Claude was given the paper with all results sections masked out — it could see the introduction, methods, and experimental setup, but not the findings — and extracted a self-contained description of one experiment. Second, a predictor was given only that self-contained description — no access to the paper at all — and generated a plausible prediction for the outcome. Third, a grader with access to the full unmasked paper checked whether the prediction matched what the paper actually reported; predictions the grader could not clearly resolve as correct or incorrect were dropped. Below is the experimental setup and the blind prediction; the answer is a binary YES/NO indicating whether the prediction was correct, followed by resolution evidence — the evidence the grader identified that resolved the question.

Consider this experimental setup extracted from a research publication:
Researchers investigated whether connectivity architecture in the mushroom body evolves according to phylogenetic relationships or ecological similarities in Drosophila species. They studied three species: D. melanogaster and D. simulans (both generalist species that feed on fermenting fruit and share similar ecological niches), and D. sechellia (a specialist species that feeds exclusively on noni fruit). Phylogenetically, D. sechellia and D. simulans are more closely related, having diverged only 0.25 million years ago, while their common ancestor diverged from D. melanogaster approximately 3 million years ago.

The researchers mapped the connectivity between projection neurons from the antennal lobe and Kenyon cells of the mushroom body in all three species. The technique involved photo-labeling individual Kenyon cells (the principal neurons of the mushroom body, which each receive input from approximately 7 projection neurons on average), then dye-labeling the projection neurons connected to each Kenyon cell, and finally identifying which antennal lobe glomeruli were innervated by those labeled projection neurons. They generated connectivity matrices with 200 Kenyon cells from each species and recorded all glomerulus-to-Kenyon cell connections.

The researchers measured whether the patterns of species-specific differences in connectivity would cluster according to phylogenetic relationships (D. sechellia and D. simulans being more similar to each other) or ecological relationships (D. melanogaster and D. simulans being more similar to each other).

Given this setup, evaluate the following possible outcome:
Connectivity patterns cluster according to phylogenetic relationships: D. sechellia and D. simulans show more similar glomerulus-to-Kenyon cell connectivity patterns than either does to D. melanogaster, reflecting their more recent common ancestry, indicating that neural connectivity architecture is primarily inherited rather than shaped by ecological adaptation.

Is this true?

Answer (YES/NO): NO